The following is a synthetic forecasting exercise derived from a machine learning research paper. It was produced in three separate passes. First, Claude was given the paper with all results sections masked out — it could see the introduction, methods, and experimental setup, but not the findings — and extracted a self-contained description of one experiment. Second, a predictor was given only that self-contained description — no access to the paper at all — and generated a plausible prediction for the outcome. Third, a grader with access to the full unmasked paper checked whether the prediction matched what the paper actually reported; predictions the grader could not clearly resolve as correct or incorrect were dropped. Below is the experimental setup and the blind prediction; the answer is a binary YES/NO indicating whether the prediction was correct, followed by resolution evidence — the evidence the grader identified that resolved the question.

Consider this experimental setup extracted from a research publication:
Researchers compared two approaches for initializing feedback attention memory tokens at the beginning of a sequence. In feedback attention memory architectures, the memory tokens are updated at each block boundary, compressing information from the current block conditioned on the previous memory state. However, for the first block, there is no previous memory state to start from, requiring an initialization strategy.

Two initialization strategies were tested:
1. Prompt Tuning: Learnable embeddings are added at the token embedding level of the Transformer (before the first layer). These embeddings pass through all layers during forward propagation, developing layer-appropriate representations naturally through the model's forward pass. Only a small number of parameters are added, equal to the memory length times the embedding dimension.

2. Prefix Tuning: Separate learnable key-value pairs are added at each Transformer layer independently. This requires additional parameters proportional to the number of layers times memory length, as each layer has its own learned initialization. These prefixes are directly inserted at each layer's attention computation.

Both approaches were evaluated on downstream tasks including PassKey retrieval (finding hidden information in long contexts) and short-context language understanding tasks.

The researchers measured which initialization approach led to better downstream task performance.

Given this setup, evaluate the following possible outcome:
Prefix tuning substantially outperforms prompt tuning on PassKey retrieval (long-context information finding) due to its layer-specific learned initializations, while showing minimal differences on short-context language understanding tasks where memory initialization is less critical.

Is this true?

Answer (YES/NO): NO